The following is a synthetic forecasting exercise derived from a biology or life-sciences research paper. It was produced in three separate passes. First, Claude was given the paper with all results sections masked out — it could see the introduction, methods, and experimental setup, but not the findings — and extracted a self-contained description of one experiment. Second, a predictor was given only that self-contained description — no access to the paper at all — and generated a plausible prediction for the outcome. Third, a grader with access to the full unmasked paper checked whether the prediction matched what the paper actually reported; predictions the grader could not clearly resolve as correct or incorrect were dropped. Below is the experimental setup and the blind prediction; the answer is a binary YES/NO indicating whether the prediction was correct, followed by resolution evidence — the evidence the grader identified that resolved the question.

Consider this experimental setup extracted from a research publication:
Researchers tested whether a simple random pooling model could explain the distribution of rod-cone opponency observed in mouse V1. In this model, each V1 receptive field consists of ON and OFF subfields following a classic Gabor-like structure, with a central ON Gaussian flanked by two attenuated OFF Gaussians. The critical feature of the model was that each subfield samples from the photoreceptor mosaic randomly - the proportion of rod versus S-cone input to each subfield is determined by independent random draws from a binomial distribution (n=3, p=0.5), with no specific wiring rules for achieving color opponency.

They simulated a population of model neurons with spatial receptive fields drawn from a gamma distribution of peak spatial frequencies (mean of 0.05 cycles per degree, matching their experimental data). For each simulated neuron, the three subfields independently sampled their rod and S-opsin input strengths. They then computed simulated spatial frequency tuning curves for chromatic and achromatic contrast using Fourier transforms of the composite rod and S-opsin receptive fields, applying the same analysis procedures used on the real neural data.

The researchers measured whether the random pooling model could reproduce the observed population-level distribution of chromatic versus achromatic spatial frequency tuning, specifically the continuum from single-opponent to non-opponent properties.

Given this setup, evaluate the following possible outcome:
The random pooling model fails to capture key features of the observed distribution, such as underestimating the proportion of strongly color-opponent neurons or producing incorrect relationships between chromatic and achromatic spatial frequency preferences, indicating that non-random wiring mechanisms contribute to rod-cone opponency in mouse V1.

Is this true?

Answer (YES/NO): NO